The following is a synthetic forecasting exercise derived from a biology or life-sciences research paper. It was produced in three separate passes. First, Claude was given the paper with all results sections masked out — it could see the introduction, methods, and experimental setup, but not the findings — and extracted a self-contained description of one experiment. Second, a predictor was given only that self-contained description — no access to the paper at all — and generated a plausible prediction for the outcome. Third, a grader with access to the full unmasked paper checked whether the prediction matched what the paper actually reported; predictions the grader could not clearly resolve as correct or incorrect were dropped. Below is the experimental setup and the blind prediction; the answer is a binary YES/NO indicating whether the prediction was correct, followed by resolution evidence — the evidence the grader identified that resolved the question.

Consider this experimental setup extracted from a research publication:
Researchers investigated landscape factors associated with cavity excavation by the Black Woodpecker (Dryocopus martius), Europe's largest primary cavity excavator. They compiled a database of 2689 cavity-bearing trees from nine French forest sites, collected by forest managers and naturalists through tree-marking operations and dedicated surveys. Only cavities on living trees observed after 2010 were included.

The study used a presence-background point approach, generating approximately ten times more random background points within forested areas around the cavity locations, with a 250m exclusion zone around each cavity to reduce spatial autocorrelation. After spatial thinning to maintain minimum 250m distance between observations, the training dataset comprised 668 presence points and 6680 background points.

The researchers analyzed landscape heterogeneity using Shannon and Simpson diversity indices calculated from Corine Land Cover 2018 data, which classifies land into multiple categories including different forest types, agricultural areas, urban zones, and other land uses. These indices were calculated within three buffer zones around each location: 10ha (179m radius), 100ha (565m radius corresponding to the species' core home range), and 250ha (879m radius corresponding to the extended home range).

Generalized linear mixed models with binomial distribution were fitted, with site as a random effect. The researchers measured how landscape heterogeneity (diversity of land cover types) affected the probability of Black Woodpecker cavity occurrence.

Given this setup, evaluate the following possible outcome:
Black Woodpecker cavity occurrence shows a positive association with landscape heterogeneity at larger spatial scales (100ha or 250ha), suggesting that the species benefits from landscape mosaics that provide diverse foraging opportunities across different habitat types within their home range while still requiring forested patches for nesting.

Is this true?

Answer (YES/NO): YES